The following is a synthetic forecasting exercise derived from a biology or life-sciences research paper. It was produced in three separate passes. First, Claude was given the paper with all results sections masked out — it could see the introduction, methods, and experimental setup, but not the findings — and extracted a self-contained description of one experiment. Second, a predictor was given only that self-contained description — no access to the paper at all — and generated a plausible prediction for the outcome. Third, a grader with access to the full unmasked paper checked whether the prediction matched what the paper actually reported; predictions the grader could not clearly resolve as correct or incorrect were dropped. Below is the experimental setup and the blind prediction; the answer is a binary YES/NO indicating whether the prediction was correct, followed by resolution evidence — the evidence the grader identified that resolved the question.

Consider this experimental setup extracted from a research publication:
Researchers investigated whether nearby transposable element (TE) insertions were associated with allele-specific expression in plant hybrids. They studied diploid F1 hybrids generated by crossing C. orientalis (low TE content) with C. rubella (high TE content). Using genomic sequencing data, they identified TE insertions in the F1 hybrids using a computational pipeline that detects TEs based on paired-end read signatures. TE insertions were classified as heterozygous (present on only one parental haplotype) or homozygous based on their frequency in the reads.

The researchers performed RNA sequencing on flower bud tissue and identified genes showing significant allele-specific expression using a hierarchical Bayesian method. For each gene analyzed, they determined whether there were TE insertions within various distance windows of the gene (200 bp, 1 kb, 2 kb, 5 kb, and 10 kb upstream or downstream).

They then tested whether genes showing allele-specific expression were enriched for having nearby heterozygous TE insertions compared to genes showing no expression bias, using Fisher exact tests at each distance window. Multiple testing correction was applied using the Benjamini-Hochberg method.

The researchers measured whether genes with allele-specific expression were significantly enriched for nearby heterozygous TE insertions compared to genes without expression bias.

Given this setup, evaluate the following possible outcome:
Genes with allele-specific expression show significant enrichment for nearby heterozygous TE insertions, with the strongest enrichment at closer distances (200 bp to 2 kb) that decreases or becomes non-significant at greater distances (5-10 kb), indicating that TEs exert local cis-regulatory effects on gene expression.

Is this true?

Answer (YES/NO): NO